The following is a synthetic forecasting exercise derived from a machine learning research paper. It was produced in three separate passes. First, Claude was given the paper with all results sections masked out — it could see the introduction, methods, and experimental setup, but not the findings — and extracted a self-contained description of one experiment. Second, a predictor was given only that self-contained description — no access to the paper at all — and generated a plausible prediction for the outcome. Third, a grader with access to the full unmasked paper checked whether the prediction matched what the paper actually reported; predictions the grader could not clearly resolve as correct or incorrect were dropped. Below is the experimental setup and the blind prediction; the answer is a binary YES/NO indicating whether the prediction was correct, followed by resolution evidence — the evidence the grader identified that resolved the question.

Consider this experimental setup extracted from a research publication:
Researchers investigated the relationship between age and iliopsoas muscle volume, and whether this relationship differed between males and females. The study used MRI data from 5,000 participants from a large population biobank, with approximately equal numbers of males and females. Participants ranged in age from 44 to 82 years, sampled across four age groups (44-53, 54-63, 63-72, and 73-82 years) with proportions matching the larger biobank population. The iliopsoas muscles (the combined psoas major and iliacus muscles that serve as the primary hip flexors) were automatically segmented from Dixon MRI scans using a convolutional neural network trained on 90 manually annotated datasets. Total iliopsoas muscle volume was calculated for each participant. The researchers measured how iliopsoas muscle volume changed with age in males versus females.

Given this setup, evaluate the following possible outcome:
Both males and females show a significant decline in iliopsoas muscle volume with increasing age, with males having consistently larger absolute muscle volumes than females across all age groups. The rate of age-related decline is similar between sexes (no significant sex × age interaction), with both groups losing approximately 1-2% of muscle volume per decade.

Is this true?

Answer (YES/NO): NO